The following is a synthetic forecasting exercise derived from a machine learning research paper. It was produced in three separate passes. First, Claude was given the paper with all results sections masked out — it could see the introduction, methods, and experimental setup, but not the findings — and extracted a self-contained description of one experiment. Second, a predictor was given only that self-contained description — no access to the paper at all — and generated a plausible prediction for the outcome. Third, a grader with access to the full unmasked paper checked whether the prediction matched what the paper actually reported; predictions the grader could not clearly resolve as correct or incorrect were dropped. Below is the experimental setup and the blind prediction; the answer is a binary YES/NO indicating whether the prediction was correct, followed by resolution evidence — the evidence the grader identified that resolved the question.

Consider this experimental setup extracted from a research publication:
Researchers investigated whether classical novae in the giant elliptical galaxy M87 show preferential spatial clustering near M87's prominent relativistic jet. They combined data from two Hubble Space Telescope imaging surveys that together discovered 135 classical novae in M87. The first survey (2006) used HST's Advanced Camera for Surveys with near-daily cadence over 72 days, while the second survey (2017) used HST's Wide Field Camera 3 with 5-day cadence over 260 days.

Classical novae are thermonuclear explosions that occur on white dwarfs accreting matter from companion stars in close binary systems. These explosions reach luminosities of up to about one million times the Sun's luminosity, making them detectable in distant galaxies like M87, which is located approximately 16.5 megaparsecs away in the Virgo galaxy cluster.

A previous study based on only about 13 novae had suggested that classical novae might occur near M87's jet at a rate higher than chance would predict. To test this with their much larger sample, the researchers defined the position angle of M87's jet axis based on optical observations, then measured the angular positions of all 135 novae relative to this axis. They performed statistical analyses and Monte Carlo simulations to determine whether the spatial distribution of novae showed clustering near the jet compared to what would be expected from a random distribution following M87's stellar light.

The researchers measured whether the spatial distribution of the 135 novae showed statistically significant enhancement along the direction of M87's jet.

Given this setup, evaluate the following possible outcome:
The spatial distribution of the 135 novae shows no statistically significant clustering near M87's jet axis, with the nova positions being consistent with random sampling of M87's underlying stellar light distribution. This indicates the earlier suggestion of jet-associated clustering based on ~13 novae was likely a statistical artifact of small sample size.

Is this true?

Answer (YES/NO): NO